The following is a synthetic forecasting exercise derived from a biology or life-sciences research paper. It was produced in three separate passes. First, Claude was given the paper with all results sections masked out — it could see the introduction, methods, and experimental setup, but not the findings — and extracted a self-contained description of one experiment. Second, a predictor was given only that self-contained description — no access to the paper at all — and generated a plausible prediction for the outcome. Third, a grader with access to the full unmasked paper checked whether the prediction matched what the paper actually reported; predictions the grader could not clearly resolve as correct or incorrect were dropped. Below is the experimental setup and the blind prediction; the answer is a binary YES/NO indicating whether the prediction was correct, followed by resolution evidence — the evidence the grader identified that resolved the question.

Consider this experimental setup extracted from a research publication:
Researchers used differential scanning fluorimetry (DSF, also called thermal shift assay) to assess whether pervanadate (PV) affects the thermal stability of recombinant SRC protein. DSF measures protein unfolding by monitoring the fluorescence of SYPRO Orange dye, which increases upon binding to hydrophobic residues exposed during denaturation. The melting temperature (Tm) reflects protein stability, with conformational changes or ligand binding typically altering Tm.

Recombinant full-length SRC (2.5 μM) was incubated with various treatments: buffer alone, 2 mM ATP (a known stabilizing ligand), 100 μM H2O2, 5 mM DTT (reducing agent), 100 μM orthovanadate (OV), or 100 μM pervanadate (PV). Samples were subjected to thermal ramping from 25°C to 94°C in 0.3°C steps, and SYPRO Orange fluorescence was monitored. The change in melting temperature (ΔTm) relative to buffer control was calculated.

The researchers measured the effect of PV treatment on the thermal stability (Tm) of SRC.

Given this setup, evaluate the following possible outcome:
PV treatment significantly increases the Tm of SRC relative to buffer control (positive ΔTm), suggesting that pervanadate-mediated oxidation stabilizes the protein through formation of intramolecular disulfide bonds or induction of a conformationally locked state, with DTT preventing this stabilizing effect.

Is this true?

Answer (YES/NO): NO